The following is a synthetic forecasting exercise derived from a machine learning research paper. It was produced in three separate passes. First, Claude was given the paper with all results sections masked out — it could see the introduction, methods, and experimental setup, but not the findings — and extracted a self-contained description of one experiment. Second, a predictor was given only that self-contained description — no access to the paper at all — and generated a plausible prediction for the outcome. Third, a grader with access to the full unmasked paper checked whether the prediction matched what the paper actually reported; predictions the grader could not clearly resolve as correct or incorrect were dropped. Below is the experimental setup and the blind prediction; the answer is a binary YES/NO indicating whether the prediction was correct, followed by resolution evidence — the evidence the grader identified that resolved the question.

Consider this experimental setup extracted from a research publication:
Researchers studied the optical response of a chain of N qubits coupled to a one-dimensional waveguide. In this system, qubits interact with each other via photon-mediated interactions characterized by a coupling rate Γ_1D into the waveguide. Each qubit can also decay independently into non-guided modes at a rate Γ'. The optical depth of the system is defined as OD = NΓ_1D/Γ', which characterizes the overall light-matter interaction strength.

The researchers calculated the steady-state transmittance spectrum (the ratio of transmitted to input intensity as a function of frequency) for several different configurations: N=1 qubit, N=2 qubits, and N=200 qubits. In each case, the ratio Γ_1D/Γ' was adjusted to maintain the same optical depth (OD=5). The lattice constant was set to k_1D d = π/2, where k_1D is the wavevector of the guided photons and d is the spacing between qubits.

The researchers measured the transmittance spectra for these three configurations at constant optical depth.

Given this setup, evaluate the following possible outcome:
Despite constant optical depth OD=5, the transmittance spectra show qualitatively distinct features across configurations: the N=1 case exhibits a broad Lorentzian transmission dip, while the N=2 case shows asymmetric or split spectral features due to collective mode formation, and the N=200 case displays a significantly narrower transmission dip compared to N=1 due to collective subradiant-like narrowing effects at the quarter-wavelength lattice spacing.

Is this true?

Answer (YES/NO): NO